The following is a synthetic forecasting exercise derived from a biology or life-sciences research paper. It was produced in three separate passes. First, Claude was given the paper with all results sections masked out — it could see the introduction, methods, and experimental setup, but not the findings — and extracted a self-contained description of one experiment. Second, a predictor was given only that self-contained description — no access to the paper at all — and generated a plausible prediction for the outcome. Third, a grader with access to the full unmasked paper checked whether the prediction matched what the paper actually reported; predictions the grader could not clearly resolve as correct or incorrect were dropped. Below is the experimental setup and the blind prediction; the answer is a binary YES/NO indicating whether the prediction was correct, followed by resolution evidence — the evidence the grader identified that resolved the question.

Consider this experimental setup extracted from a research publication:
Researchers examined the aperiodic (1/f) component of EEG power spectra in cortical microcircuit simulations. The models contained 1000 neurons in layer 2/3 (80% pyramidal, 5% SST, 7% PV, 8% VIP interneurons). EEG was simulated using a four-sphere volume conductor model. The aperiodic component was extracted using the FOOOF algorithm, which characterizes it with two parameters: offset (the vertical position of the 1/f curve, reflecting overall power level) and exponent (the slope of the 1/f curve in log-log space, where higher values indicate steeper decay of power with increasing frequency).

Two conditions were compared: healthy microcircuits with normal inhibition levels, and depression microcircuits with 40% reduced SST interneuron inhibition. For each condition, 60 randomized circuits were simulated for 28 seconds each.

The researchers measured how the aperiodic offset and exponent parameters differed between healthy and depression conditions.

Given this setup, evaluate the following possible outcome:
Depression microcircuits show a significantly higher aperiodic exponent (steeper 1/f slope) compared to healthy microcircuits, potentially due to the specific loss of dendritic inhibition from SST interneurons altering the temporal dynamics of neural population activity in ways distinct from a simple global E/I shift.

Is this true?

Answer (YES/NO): NO